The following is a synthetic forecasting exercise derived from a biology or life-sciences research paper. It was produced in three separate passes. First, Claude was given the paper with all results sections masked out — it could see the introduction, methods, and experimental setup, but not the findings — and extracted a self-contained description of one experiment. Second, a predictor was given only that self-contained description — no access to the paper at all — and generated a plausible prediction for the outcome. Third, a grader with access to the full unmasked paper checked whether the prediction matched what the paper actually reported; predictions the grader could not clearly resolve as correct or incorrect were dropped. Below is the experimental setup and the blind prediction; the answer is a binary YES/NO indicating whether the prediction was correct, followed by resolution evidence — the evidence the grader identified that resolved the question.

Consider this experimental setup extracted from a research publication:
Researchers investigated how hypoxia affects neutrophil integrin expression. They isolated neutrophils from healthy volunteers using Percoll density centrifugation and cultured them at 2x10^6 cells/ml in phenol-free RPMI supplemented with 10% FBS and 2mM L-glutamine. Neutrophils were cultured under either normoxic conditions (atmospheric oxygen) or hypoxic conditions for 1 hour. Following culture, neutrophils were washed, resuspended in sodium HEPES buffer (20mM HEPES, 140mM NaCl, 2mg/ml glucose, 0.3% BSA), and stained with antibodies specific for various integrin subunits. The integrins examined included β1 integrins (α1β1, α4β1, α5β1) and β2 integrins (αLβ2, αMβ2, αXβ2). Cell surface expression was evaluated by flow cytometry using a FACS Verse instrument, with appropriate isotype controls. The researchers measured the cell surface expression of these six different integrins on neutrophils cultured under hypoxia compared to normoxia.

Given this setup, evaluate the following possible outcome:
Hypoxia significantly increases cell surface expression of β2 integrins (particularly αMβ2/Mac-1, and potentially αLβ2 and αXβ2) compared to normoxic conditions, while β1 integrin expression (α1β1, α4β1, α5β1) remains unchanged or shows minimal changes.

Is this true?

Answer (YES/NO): NO